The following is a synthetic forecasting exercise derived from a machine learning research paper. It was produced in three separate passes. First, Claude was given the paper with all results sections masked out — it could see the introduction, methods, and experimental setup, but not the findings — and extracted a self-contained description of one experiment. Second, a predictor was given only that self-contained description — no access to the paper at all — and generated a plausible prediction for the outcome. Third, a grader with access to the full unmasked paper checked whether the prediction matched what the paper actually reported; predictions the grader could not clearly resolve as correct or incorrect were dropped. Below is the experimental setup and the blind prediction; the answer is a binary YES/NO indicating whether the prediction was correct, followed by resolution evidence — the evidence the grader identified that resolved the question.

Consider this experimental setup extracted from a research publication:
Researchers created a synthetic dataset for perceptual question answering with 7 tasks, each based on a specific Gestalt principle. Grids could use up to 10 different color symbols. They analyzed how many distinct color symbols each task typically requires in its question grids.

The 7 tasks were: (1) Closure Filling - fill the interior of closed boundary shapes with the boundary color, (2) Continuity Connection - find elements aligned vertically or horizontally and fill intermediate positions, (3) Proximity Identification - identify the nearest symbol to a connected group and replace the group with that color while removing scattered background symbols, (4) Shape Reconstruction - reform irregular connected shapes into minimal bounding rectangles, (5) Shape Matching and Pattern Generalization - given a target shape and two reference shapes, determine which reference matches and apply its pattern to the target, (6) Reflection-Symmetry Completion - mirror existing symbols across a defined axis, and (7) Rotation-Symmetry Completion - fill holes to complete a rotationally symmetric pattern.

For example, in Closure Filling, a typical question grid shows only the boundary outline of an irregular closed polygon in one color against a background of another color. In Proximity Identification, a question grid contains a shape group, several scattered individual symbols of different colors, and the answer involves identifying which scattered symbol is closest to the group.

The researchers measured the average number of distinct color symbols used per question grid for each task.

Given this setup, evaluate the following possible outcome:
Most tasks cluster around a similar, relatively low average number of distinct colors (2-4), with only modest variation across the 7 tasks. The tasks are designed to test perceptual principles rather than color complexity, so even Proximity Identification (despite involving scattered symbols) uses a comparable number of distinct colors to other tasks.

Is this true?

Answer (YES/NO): NO